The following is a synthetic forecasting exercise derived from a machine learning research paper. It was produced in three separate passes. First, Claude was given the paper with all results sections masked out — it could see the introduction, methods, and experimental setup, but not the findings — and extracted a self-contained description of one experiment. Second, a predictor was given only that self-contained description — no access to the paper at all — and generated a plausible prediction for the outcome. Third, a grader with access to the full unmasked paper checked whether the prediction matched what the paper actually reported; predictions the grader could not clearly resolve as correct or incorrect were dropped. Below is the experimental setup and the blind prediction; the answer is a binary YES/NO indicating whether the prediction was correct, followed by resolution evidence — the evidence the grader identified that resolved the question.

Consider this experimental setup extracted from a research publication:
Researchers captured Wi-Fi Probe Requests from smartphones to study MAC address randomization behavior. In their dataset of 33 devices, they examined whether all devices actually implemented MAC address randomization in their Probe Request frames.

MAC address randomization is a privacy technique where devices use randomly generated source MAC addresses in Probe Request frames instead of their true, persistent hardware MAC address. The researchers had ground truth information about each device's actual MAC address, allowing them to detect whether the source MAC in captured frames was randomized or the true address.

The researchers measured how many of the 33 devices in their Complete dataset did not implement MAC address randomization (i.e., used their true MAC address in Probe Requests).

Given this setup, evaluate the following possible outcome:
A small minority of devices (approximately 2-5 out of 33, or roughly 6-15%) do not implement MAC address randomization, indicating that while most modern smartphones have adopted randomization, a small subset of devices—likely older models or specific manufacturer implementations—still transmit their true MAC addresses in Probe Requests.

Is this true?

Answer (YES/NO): YES